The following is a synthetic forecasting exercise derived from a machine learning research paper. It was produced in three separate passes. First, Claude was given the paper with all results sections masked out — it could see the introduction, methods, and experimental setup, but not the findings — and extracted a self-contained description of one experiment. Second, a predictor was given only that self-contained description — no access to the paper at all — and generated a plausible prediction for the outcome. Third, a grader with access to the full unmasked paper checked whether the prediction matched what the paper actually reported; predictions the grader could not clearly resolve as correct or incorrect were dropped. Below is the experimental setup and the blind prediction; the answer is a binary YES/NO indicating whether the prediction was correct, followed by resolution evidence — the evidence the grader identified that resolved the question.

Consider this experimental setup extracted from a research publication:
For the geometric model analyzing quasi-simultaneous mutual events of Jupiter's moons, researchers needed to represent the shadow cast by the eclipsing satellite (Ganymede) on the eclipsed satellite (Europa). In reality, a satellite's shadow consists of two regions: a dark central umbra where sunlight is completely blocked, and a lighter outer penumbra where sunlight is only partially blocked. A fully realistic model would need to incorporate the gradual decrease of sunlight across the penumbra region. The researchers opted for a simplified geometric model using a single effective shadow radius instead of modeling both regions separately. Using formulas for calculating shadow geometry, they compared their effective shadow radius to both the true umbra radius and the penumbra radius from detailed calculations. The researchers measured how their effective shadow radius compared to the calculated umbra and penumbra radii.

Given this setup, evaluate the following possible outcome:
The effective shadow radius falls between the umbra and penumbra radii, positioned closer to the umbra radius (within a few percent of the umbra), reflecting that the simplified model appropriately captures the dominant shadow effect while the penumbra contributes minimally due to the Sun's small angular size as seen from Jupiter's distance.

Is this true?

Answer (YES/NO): NO